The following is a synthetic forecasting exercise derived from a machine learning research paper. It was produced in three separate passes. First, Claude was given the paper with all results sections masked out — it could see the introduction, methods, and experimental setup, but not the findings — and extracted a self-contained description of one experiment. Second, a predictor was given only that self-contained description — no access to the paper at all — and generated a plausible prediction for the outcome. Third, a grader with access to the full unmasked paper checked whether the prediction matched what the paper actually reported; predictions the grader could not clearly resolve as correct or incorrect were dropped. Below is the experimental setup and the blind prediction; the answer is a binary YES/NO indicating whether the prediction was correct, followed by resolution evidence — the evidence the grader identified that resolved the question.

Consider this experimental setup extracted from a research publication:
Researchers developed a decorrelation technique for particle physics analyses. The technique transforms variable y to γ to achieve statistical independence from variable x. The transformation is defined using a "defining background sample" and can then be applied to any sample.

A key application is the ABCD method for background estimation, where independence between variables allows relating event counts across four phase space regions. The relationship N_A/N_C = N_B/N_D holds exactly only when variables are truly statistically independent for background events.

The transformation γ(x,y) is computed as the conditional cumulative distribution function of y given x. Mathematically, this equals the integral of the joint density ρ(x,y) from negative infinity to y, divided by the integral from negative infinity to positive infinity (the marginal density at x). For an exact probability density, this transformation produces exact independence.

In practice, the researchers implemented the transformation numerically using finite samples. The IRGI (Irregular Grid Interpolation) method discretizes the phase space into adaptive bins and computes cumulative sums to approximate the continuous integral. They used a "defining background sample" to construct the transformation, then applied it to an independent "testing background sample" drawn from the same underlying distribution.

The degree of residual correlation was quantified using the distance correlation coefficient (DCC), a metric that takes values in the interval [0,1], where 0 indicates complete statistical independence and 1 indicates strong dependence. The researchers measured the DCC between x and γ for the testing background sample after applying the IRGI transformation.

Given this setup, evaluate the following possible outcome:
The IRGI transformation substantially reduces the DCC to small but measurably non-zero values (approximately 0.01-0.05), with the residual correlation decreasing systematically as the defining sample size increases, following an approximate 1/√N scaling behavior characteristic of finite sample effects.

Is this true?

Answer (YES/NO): NO